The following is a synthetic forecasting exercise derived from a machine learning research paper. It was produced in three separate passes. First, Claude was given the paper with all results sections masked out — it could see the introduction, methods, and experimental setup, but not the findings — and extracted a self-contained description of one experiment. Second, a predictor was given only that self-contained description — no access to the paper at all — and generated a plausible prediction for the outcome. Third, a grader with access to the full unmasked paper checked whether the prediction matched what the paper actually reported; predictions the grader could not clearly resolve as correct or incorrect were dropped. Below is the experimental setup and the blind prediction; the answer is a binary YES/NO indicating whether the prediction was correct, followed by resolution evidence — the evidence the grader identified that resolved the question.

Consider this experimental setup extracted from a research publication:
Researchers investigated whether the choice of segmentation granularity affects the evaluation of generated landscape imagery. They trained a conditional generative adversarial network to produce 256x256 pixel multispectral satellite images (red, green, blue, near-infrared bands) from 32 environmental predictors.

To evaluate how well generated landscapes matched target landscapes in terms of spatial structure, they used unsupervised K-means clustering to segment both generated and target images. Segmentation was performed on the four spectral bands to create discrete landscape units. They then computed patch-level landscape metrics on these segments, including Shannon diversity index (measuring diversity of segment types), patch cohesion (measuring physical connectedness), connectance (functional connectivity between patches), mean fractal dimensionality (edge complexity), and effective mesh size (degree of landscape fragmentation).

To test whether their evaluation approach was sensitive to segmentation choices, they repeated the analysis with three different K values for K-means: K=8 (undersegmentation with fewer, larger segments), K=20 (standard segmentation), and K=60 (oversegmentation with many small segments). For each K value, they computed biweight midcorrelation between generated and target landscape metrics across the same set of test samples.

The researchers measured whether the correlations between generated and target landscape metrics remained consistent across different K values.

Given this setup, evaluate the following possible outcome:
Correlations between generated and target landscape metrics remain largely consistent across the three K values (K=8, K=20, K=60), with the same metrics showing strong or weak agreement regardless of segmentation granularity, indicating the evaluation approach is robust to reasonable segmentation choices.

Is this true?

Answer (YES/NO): YES